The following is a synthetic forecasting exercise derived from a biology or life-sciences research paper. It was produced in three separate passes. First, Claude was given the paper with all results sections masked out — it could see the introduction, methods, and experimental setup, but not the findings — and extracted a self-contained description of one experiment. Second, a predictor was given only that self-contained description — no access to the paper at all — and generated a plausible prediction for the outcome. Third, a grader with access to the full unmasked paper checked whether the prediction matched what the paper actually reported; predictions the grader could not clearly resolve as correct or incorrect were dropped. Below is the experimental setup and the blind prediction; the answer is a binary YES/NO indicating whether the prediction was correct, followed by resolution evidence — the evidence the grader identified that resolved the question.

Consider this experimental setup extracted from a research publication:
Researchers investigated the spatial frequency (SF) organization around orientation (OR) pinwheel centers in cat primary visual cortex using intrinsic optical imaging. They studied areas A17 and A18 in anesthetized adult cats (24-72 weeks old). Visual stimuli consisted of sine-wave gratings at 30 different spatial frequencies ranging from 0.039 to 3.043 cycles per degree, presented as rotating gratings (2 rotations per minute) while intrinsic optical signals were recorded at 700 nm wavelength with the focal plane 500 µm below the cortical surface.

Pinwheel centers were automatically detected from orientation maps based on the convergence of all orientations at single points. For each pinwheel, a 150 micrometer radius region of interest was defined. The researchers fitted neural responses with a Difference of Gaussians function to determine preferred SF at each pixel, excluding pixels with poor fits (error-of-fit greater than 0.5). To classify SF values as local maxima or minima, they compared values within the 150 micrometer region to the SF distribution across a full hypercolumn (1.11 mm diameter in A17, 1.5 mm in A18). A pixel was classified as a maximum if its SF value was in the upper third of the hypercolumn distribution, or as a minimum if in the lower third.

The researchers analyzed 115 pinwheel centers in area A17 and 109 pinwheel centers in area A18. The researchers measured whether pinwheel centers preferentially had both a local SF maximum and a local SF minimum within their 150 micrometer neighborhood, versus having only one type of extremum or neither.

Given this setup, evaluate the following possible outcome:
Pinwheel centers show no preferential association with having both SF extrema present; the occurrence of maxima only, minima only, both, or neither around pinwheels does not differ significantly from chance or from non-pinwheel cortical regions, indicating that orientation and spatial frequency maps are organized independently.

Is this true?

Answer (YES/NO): NO